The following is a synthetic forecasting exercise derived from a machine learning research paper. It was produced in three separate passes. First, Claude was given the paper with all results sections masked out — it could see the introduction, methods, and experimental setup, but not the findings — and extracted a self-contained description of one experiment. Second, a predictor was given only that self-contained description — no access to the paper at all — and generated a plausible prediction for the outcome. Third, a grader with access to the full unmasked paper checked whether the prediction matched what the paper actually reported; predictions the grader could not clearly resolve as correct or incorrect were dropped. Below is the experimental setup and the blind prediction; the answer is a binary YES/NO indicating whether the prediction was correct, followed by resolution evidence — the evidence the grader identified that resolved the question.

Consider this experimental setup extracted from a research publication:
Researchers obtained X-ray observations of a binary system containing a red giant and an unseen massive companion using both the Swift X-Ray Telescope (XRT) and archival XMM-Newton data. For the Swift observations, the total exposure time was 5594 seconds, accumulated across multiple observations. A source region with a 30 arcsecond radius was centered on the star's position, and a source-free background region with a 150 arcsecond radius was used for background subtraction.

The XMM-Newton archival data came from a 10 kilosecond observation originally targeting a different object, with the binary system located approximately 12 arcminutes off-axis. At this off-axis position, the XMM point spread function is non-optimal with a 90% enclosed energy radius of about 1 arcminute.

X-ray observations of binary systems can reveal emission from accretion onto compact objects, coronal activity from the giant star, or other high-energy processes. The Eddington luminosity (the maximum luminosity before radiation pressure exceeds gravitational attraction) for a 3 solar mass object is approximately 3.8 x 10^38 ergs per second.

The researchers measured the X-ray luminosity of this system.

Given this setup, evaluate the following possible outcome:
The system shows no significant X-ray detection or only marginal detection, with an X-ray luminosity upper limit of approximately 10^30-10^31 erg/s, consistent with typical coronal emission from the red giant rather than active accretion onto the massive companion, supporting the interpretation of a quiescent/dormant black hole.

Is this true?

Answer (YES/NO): NO